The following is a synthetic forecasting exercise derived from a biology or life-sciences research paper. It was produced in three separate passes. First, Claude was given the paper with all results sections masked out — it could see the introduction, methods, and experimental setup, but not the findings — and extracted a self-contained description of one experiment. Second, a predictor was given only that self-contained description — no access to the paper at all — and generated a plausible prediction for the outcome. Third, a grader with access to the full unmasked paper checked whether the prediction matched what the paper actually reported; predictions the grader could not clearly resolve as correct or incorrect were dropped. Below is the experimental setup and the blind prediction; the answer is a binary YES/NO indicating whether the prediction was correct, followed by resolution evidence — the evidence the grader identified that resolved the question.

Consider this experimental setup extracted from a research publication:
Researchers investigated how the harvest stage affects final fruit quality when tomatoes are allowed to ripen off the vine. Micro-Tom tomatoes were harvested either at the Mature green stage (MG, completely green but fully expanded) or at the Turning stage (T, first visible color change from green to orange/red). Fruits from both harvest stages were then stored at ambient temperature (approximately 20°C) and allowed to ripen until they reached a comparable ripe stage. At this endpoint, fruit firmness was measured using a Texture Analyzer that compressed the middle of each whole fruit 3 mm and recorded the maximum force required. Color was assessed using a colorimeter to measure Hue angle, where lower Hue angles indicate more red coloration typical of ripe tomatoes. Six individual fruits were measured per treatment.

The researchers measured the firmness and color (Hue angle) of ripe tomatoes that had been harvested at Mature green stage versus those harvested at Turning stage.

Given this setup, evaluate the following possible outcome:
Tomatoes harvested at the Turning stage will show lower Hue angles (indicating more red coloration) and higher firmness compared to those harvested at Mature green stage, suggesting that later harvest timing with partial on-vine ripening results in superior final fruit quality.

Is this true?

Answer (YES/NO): NO